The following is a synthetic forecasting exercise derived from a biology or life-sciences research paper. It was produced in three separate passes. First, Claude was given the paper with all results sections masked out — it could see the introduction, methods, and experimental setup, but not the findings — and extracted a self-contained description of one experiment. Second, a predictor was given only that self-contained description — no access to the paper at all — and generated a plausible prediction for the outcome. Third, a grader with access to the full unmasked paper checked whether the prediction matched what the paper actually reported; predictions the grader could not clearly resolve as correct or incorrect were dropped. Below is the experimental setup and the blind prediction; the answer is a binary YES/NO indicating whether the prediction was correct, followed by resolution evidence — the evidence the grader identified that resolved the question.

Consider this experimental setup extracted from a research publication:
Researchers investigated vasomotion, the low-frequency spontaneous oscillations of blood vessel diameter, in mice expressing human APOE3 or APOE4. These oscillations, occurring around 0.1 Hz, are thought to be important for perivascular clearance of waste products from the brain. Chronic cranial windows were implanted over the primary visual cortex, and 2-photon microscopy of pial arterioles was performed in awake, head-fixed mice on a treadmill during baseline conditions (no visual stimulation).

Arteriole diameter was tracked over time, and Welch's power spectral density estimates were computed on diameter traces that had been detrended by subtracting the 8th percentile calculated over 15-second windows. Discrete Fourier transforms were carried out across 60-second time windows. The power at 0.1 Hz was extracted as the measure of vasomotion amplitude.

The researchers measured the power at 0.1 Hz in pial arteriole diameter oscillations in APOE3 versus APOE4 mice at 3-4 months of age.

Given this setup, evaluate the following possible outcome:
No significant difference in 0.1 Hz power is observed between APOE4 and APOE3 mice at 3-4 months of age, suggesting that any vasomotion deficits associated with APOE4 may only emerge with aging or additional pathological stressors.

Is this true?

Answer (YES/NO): NO